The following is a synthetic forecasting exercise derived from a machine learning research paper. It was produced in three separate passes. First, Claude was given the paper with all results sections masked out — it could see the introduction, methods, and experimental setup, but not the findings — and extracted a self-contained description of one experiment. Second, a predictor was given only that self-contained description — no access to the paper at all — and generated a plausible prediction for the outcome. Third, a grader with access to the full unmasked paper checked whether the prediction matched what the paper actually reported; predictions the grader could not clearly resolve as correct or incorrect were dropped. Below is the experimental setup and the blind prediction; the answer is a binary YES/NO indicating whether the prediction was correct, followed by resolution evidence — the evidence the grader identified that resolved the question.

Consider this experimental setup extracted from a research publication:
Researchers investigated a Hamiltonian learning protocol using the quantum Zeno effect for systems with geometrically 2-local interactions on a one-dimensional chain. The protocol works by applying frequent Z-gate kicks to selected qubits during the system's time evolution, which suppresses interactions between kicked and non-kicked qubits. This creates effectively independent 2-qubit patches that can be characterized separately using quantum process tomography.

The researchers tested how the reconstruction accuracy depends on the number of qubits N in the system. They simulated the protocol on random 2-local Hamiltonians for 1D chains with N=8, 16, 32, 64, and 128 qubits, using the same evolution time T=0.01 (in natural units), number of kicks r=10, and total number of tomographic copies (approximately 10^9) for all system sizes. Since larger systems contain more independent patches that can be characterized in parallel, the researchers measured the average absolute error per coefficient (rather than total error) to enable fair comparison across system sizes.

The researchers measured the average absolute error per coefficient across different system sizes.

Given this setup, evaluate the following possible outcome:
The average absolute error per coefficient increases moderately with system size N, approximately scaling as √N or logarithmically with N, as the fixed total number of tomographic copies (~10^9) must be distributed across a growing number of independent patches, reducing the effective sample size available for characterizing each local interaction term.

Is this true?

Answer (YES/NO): NO